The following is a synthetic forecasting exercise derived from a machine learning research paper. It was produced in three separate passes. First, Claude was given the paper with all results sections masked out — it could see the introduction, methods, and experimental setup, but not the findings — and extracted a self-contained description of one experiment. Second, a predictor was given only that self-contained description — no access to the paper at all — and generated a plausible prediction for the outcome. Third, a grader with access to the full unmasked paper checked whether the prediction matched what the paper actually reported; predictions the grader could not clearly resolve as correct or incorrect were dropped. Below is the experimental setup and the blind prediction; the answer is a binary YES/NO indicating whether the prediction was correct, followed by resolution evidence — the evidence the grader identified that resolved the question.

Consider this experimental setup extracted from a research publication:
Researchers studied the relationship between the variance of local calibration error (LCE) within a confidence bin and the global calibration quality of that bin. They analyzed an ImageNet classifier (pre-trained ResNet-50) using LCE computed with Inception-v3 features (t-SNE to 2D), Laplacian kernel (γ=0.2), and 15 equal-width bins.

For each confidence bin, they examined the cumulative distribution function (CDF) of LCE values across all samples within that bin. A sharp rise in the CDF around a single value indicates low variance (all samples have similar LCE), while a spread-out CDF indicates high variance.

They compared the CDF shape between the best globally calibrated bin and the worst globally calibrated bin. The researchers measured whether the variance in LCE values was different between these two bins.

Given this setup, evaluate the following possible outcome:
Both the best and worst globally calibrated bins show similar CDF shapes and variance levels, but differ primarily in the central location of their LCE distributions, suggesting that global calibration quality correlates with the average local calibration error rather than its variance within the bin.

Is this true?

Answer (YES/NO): NO